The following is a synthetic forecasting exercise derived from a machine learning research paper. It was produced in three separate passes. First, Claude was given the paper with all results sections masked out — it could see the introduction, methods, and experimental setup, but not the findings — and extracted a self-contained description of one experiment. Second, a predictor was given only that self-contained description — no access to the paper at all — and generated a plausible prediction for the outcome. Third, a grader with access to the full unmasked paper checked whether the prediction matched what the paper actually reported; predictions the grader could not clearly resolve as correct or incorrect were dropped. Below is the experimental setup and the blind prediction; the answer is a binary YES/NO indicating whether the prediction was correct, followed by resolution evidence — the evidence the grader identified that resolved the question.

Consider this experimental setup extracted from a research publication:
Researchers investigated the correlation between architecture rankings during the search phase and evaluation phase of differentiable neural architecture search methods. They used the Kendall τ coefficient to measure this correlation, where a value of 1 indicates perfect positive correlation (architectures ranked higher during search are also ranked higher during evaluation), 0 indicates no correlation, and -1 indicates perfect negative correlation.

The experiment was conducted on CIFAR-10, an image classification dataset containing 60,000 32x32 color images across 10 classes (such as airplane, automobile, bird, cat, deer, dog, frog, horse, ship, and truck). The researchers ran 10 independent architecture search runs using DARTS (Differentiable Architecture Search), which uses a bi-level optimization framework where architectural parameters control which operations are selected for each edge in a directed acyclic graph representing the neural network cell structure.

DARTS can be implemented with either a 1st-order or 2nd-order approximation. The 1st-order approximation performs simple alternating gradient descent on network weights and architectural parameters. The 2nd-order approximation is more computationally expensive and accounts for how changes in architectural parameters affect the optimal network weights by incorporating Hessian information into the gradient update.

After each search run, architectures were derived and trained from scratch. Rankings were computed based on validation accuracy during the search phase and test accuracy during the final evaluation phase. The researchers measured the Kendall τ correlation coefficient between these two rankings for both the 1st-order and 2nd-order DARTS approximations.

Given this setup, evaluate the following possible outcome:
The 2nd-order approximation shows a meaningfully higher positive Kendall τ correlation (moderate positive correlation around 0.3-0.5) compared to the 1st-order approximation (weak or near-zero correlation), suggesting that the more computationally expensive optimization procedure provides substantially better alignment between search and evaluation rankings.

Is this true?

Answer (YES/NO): NO